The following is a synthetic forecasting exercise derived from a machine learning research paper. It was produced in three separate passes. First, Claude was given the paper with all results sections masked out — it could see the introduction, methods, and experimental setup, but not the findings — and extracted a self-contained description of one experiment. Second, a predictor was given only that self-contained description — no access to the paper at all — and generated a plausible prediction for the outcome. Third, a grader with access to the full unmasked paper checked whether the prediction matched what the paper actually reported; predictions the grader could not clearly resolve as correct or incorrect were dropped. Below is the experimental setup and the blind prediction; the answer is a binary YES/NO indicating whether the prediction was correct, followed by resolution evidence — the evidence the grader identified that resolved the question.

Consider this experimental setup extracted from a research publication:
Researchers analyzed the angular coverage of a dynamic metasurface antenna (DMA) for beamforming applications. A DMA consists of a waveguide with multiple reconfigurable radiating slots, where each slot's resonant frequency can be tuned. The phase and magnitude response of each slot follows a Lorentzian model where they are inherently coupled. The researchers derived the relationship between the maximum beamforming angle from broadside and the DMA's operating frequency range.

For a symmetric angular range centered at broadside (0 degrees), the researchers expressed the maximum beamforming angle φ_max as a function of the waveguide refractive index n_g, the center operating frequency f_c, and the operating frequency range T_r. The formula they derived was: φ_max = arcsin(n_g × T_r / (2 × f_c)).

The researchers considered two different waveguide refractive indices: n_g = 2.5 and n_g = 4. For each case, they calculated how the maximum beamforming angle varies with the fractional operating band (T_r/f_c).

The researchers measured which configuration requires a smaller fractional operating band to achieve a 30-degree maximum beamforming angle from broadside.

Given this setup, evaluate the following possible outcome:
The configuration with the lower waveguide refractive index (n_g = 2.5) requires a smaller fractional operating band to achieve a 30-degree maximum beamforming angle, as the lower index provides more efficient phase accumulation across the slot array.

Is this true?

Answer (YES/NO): NO